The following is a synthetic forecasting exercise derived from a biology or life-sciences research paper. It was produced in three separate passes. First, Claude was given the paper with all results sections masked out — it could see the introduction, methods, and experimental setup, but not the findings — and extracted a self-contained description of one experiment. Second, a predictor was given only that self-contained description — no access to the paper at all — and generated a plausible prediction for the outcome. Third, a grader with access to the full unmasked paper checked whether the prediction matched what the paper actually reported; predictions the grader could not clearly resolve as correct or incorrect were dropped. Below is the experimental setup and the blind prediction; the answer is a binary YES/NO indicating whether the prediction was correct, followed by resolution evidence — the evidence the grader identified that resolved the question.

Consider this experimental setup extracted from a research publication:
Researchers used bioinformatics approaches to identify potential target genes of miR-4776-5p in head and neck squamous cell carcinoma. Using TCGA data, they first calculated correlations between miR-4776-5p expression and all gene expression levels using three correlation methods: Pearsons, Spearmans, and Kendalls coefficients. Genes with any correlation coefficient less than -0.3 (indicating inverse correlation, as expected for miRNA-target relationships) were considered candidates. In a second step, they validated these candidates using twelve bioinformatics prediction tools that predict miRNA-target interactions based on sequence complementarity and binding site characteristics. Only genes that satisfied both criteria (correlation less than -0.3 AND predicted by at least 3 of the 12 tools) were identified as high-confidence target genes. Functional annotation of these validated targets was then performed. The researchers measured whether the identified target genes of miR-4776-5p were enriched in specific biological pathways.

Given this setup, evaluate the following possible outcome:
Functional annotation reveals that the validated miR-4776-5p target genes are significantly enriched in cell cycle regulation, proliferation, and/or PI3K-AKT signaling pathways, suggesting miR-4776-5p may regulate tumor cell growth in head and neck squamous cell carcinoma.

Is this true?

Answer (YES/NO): NO